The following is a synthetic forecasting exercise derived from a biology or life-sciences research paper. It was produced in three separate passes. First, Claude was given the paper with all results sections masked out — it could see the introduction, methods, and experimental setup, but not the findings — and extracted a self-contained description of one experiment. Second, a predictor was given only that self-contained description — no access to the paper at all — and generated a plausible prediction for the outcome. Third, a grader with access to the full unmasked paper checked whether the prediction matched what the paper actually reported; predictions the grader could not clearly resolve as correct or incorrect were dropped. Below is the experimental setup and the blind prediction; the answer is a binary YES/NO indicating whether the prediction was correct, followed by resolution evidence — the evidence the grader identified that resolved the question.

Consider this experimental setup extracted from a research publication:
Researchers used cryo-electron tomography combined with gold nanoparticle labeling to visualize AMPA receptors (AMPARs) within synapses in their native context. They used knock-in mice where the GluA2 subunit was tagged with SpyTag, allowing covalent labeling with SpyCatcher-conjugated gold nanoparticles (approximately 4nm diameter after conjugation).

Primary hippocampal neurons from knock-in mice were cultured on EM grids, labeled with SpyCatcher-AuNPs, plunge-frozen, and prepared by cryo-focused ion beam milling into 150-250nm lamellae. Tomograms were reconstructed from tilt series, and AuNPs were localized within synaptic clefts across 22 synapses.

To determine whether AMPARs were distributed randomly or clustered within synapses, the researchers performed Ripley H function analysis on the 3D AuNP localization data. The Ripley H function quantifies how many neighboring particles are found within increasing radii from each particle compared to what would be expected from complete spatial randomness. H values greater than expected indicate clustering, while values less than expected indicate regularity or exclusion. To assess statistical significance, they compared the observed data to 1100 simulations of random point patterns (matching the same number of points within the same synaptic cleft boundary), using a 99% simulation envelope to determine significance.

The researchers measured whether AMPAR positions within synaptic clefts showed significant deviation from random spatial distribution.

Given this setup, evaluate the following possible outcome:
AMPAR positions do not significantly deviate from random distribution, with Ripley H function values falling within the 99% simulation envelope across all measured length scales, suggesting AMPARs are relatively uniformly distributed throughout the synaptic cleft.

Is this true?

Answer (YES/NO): NO